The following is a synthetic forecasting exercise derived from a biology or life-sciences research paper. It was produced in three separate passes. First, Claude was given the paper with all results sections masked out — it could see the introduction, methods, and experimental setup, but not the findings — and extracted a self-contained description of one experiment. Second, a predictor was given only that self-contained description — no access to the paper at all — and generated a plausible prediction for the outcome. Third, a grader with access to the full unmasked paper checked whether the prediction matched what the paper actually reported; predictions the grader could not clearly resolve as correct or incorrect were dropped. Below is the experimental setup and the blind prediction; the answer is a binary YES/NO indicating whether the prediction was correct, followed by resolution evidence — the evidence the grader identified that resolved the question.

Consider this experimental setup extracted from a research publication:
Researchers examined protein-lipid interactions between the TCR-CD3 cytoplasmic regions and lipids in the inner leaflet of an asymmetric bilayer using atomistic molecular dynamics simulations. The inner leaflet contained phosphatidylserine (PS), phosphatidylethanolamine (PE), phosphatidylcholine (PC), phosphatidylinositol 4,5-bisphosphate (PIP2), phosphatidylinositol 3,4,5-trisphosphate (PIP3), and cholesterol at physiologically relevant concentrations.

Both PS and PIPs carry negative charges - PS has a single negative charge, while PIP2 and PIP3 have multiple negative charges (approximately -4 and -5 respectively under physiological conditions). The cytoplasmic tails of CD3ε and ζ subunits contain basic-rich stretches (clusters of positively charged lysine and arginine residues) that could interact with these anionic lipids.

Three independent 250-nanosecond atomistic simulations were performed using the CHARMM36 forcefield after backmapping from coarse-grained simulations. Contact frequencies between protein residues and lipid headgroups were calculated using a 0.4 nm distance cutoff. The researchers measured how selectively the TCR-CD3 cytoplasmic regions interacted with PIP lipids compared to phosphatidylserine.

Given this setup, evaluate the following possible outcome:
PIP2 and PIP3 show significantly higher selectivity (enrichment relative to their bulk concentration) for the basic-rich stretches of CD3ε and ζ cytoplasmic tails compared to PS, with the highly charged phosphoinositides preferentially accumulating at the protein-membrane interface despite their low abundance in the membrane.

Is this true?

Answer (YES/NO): YES